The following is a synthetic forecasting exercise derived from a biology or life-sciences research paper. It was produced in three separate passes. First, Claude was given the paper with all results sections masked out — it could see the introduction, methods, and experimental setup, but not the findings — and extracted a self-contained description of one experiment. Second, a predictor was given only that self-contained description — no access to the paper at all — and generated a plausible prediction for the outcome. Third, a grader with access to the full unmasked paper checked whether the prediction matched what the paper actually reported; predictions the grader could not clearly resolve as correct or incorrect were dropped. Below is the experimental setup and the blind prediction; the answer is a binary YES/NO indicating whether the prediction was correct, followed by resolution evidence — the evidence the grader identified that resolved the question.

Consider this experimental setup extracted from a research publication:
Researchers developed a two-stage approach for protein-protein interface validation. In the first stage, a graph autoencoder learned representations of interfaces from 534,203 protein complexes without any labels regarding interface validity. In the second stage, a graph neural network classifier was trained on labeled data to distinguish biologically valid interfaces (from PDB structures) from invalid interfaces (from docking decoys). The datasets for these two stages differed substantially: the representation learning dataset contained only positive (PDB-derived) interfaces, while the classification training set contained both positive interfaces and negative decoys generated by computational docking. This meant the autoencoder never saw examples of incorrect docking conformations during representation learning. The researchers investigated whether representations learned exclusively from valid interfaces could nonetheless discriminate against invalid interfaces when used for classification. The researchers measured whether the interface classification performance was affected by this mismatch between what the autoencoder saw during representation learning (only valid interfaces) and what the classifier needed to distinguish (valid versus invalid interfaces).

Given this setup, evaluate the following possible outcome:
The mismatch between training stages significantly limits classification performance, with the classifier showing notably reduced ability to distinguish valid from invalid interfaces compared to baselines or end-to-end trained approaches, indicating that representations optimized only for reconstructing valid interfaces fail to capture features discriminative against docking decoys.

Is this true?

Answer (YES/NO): NO